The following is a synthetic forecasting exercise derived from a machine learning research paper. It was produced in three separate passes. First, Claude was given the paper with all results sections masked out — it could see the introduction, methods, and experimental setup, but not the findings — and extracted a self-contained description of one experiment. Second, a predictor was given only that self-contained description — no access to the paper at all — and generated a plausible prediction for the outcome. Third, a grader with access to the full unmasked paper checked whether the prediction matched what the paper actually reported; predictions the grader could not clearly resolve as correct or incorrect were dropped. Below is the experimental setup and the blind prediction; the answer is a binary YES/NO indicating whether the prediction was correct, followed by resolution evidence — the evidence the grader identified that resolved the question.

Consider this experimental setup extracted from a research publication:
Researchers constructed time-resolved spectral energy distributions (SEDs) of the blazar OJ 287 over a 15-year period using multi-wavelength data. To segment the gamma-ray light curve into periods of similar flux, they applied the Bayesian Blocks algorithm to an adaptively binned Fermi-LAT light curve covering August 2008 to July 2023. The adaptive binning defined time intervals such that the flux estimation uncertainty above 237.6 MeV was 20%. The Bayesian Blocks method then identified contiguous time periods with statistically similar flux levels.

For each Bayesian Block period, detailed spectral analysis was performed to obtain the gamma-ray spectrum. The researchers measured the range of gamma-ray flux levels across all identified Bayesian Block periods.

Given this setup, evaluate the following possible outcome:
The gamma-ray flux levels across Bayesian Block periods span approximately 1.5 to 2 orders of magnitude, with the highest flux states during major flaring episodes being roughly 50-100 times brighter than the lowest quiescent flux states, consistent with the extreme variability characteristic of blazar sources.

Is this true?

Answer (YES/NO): YES